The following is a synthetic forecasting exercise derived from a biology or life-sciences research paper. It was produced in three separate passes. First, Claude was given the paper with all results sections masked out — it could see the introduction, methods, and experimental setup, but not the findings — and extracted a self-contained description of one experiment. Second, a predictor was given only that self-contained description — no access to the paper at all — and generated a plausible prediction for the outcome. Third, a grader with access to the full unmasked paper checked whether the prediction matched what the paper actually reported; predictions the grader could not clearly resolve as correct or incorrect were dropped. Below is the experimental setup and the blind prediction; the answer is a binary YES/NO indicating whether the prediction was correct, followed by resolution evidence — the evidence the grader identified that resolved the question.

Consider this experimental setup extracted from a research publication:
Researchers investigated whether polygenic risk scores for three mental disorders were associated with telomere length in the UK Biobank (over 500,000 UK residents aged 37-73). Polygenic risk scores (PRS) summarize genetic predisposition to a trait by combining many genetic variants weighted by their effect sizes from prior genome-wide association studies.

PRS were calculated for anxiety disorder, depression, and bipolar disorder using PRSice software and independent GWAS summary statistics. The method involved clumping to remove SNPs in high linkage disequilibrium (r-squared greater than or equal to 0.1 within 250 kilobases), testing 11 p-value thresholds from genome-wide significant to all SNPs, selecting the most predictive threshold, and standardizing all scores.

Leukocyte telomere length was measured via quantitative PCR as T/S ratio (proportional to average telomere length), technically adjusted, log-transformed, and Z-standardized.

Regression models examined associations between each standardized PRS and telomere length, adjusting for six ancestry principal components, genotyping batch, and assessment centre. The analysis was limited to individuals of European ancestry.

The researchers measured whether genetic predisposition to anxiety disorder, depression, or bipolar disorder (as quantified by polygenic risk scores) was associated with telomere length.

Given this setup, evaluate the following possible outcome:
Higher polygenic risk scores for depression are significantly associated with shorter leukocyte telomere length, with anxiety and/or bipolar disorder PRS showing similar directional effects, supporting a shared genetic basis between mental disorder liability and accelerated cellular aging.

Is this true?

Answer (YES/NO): NO